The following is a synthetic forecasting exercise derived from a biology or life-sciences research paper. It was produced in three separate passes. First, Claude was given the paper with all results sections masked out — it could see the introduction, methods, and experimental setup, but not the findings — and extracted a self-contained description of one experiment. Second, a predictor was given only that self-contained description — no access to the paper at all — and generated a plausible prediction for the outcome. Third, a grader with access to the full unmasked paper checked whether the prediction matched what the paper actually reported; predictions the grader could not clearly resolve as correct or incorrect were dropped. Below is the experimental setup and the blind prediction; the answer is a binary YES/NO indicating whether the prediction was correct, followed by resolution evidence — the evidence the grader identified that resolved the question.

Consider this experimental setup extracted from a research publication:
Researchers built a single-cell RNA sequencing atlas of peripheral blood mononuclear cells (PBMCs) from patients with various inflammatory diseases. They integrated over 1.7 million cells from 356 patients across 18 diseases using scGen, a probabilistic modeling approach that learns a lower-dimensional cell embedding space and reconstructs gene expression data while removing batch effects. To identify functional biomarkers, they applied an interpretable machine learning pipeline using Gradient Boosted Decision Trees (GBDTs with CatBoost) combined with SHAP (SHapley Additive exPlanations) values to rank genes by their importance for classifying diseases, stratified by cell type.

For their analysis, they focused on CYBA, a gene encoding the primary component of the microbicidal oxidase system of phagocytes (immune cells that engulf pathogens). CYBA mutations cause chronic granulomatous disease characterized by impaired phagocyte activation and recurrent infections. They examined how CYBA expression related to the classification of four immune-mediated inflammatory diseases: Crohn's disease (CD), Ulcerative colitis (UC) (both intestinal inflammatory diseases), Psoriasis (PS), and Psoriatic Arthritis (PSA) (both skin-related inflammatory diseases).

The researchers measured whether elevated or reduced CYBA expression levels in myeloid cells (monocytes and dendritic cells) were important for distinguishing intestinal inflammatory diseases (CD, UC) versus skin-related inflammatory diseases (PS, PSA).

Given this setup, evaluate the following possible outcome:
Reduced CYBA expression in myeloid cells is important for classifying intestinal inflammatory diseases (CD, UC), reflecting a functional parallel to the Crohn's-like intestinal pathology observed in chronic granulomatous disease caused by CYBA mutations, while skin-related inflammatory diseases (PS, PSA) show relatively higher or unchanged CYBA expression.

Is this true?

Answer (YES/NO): NO